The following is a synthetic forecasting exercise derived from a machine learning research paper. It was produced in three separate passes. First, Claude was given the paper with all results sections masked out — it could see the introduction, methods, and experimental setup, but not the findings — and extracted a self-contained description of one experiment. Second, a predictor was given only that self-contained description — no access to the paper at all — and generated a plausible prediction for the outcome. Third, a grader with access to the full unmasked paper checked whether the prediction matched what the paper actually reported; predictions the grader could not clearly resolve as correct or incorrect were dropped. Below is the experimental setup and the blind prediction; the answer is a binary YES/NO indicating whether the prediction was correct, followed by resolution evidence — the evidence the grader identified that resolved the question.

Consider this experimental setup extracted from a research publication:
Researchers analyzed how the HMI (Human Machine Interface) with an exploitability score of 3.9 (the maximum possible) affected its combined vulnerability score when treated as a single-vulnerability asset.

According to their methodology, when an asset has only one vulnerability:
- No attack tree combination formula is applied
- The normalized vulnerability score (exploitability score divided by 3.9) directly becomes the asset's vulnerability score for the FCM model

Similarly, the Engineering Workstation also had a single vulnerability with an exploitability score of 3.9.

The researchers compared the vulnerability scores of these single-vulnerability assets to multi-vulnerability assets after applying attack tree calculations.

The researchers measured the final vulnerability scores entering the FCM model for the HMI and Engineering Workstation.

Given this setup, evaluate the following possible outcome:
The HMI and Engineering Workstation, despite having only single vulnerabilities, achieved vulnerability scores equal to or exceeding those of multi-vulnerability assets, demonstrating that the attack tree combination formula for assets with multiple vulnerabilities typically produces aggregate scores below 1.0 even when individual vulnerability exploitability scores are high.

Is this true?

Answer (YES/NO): YES